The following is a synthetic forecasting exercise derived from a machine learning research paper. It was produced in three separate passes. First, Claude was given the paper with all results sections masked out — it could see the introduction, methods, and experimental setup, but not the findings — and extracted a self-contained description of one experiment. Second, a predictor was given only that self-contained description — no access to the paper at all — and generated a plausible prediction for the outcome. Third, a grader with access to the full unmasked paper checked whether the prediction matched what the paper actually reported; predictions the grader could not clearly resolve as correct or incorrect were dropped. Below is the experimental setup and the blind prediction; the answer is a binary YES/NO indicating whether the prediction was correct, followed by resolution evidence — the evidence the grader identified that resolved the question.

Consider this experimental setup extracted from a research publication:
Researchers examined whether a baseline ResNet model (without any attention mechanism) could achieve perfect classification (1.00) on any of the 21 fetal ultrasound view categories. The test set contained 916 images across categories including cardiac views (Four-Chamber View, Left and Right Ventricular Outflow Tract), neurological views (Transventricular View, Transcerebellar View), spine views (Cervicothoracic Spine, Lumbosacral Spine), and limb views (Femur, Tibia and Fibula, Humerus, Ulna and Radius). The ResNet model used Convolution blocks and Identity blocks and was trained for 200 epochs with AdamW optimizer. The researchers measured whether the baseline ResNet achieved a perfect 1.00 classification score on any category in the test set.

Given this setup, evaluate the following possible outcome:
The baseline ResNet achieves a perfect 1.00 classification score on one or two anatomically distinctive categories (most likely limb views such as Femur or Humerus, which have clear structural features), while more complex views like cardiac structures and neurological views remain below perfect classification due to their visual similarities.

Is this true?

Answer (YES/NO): NO